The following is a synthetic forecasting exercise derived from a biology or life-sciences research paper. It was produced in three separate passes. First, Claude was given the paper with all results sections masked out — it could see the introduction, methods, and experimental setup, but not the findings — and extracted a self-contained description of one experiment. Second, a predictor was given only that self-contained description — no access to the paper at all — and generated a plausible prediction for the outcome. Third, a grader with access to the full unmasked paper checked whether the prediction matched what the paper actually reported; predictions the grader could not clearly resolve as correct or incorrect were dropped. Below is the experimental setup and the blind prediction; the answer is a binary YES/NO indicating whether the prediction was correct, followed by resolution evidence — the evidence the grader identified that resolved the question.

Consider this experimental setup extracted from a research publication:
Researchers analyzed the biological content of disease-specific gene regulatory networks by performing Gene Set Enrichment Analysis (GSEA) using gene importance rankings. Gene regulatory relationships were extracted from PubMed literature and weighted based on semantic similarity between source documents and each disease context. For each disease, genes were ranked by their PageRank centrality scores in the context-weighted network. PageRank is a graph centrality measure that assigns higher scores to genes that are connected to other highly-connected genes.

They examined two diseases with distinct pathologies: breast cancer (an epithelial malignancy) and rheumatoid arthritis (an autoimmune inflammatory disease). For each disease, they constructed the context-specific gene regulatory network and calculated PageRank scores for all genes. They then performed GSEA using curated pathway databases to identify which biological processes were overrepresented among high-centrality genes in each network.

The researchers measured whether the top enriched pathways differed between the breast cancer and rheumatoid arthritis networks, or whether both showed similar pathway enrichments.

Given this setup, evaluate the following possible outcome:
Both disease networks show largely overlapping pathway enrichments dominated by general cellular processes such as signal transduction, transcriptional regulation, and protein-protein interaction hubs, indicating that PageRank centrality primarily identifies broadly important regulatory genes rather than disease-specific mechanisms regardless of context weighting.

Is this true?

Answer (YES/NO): NO